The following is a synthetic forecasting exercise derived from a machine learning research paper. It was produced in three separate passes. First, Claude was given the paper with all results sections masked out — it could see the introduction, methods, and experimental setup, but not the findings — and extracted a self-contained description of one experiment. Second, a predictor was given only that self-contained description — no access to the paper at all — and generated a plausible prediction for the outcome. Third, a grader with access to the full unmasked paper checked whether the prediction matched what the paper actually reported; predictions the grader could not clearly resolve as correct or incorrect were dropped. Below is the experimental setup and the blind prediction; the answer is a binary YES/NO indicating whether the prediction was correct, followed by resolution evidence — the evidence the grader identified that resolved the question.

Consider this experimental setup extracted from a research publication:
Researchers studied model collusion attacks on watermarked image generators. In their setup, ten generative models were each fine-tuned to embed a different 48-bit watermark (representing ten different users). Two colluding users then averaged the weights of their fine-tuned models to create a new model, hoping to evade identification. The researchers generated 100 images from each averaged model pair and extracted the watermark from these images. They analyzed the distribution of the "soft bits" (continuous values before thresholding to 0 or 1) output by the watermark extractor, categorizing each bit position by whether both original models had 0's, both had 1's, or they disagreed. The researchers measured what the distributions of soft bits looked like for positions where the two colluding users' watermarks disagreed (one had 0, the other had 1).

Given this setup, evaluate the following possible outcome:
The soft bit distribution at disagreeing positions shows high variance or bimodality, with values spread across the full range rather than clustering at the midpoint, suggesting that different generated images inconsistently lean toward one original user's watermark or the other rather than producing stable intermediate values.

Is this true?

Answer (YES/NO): NO